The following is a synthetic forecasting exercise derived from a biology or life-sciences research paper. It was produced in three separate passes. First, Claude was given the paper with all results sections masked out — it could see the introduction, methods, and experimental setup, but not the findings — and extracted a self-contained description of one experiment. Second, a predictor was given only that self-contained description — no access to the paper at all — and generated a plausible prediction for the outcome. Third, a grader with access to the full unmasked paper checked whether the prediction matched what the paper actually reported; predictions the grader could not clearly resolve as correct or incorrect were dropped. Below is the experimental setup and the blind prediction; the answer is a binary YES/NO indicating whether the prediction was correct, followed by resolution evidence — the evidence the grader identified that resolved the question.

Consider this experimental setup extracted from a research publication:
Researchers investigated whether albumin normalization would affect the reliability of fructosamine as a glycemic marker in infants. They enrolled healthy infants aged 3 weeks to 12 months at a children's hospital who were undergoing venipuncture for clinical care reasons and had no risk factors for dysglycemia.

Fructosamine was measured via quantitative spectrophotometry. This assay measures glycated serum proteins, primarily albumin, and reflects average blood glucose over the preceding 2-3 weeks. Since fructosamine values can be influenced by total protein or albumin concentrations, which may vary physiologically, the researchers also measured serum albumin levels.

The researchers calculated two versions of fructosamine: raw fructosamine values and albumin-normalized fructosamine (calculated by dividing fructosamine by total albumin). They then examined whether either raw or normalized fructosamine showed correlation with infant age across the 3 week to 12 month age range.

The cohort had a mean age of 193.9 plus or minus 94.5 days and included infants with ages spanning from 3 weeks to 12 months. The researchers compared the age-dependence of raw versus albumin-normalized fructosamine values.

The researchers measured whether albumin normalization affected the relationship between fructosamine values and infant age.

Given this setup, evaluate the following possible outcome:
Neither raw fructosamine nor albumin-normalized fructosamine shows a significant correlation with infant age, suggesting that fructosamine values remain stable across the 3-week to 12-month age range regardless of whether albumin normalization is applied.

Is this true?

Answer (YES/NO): YES